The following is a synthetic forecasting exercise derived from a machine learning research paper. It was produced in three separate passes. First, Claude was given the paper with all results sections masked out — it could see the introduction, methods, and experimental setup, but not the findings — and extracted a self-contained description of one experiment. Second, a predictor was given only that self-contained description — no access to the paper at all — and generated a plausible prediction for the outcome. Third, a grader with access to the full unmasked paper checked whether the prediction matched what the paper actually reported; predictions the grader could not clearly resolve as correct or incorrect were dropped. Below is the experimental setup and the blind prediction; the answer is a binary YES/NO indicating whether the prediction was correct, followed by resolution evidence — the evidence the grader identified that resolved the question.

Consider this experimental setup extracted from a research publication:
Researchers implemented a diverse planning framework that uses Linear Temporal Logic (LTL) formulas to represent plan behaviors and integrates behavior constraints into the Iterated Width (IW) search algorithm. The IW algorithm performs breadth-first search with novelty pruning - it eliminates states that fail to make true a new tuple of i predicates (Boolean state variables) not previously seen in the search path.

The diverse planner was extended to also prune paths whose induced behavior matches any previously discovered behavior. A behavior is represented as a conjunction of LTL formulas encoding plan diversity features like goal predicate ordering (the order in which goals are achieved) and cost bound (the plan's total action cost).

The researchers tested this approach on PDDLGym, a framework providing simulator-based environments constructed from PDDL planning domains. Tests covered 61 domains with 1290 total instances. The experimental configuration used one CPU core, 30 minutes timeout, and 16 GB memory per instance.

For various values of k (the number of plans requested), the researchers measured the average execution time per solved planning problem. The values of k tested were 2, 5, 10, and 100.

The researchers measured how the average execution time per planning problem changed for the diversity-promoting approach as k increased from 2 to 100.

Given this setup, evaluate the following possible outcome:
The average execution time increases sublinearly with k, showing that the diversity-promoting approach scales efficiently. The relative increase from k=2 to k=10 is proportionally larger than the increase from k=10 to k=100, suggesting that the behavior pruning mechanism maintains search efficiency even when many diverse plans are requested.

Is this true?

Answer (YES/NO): YES